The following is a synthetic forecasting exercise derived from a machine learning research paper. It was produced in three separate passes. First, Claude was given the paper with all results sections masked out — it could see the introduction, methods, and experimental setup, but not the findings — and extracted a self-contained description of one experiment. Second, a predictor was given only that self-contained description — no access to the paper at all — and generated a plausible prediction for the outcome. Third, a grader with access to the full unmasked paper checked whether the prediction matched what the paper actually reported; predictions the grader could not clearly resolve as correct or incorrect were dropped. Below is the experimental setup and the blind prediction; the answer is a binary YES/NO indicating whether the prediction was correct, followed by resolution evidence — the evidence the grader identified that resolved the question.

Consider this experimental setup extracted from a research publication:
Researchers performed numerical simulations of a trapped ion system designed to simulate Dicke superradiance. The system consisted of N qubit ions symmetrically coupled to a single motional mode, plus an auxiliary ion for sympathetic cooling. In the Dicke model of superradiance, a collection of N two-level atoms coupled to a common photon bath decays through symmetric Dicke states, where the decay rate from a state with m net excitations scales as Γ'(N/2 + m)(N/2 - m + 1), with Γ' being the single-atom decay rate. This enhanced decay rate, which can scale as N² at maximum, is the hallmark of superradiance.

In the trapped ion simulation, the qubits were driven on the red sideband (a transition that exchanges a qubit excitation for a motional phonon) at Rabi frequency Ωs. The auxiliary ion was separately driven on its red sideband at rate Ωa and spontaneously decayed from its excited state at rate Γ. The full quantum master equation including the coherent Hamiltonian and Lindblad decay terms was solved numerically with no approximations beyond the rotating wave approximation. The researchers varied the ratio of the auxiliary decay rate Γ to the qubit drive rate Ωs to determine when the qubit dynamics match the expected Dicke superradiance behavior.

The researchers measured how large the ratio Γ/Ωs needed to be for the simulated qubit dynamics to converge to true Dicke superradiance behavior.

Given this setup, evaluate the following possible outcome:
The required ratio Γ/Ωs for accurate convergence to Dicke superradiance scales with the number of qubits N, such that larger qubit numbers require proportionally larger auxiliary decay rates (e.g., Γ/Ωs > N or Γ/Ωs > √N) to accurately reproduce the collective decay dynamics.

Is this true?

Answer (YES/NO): NO